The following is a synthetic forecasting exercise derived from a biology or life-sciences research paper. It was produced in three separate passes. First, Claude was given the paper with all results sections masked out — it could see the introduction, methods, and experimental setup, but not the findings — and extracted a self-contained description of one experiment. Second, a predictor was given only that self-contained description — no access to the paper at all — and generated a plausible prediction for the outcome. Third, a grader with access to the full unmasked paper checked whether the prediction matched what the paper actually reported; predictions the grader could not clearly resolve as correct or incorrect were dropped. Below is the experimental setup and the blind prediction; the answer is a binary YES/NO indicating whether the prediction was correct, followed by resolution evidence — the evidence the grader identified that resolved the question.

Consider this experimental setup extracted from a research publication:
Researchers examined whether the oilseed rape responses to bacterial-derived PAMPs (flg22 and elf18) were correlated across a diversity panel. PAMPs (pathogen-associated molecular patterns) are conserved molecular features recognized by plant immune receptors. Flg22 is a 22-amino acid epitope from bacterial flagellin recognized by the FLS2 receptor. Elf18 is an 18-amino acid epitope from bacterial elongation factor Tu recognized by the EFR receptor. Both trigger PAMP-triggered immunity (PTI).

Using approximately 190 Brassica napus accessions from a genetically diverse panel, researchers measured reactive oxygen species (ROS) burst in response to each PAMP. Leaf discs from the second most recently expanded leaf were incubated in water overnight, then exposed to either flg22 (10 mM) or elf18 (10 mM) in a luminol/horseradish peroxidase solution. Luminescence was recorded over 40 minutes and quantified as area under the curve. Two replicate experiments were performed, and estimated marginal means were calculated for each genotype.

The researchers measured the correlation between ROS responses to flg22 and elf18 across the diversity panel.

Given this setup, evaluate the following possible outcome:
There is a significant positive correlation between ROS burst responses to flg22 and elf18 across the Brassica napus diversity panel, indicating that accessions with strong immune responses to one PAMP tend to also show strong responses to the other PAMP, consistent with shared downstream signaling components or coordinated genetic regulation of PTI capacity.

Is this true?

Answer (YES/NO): YES